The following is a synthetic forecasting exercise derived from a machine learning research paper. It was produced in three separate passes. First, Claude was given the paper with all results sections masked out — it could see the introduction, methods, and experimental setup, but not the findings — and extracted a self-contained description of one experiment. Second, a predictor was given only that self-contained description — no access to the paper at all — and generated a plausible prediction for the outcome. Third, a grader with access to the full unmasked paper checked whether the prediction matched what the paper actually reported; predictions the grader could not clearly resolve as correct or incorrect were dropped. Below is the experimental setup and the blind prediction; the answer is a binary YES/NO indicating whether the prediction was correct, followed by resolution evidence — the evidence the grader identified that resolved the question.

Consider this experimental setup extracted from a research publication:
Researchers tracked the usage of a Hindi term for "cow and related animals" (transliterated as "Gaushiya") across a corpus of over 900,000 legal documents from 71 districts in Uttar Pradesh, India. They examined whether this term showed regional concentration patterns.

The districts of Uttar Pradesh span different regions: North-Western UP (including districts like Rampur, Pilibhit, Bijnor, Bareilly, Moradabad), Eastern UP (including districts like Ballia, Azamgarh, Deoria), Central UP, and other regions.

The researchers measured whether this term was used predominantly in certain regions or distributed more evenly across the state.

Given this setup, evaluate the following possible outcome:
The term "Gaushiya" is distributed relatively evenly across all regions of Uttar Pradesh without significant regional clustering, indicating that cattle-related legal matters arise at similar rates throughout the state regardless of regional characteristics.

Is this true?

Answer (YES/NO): NO